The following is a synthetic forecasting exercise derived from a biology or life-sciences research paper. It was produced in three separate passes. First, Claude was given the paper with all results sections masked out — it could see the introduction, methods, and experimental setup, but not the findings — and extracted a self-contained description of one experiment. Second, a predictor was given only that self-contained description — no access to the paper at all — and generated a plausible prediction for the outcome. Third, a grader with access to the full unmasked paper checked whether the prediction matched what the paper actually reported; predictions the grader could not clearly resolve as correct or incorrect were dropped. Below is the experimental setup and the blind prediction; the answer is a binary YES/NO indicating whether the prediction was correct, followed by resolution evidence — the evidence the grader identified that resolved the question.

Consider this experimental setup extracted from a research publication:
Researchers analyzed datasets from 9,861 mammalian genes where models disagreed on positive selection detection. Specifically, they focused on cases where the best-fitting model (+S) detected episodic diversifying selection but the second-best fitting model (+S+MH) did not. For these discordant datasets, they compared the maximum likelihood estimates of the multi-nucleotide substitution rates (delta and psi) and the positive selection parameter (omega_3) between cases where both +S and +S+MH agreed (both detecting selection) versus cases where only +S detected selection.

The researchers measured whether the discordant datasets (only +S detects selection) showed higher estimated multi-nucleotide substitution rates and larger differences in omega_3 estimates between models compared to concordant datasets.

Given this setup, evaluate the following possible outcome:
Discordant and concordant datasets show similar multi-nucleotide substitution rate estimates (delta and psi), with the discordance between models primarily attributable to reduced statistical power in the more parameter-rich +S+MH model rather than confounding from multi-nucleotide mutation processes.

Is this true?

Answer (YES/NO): NO